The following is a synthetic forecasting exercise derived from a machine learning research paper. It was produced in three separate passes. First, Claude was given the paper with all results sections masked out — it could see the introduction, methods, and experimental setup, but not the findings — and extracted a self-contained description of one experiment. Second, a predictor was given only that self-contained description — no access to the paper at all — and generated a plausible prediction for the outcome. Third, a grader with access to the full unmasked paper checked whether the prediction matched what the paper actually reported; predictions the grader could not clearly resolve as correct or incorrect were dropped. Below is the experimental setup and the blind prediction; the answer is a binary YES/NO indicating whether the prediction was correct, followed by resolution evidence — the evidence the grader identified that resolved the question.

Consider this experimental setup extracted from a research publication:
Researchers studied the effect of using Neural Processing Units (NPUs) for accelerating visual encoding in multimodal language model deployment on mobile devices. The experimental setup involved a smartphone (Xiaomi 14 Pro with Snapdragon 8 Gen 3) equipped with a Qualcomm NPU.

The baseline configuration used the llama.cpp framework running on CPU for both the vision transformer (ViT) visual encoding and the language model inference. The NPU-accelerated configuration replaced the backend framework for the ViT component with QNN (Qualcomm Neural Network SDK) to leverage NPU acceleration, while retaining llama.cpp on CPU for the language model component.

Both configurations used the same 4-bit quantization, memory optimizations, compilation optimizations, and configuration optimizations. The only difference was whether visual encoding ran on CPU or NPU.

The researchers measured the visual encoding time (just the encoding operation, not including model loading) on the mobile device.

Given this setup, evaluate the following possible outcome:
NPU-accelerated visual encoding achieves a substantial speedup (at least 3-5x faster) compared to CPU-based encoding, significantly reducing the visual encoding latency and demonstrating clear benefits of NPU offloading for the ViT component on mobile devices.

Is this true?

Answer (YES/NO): NO